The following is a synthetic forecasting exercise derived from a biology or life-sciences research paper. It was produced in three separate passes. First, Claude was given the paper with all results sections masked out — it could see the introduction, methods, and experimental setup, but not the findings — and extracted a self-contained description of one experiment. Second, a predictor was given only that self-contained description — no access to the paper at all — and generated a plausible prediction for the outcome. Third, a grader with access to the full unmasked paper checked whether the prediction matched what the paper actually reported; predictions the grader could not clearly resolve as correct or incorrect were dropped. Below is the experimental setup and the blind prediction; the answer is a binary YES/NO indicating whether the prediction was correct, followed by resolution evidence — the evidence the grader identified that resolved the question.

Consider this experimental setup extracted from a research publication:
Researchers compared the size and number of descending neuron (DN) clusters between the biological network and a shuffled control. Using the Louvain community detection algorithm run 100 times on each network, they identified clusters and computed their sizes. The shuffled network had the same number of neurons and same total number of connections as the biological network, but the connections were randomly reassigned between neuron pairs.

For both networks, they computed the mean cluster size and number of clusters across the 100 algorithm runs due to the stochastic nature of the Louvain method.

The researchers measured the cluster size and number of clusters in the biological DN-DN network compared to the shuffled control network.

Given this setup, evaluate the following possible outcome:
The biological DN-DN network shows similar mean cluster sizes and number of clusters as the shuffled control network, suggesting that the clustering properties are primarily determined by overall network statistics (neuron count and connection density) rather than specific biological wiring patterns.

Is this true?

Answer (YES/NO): NO